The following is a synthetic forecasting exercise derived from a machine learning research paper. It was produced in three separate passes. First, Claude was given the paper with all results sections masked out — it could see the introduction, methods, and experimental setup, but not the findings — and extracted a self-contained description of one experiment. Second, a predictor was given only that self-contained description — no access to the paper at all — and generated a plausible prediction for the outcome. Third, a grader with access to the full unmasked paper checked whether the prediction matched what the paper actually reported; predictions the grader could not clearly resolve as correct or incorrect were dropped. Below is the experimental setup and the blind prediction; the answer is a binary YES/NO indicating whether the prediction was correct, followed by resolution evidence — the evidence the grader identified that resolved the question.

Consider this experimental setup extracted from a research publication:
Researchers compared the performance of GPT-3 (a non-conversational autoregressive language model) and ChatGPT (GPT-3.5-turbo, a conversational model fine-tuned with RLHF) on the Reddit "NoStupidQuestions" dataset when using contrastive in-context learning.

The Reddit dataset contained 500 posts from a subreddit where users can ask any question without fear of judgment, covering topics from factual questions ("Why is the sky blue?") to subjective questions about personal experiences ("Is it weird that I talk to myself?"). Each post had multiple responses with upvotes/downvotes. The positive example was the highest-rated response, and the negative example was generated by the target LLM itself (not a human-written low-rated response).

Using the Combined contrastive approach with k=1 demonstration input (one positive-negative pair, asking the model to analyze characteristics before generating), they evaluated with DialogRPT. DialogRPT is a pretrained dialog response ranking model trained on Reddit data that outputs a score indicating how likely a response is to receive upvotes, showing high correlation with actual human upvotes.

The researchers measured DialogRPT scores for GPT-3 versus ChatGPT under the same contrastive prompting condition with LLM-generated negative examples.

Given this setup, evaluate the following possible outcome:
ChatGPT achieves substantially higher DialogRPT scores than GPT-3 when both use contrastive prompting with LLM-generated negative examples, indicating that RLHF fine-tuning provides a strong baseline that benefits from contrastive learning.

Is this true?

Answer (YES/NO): NO